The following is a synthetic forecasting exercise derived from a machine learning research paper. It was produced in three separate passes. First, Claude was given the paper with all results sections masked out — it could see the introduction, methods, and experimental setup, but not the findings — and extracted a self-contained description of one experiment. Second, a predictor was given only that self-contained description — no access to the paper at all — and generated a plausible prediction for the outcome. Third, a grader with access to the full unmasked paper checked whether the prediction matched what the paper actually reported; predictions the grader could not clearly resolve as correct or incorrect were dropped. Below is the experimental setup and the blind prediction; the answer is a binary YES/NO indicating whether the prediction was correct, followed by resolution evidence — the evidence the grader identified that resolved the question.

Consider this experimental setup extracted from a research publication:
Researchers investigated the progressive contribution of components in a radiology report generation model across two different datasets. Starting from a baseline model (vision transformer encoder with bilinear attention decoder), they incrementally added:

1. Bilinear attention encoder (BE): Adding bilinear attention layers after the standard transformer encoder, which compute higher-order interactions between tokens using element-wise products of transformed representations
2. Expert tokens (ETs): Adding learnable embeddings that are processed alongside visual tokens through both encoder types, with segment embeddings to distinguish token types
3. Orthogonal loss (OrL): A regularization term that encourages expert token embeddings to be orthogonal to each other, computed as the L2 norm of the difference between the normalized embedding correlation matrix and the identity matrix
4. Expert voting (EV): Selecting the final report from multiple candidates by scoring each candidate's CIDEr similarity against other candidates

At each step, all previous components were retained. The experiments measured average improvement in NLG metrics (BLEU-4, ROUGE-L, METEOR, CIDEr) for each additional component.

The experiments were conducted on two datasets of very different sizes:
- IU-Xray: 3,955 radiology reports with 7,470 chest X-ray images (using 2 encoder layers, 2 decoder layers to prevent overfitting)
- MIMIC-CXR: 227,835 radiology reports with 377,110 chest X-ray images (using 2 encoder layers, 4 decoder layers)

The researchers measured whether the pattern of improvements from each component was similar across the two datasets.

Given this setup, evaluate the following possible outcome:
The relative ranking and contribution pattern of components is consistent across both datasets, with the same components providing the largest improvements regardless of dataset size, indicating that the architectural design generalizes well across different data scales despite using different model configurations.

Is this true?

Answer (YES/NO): YES